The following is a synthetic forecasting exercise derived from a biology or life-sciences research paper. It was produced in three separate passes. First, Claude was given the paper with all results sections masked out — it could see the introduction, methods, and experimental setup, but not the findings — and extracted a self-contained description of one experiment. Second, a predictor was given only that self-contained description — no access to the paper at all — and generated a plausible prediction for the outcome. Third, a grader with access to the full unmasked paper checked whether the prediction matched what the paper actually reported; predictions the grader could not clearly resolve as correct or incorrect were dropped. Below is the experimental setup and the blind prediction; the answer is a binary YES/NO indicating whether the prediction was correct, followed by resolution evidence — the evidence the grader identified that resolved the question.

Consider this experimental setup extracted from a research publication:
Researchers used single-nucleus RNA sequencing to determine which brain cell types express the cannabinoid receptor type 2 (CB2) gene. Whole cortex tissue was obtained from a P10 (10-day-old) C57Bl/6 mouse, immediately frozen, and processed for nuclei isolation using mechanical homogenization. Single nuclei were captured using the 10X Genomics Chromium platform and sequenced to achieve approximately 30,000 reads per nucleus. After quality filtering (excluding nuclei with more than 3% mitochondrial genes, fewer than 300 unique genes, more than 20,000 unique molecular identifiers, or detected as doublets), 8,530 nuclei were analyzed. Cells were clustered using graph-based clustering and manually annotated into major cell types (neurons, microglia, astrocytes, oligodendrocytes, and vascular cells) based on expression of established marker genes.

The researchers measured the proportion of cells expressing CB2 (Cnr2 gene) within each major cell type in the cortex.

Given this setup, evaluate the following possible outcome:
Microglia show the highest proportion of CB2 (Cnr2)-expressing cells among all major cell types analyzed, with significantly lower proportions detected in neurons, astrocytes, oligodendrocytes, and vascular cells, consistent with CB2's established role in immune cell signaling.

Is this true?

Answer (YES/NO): YES